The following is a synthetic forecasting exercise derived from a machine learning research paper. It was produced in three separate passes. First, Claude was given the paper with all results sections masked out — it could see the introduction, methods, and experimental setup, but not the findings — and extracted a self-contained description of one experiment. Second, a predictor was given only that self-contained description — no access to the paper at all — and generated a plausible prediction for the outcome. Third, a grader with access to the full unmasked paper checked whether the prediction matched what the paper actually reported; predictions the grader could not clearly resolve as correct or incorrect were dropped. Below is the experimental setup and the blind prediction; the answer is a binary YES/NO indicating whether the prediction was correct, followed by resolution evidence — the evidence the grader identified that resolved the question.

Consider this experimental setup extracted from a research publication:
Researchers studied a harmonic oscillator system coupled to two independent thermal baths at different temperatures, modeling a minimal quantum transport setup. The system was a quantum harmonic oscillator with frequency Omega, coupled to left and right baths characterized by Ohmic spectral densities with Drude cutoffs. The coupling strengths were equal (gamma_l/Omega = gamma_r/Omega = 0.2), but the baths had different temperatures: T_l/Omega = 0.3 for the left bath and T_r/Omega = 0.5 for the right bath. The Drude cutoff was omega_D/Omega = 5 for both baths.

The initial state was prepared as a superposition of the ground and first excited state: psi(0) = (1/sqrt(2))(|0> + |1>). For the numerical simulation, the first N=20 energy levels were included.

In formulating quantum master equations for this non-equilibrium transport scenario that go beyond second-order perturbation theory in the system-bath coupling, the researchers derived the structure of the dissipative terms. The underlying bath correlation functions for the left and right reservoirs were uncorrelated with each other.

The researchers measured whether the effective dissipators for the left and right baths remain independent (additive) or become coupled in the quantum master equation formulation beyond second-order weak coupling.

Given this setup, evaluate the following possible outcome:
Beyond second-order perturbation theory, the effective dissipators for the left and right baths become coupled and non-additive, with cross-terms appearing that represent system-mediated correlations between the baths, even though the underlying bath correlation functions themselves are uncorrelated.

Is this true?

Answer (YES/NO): YES